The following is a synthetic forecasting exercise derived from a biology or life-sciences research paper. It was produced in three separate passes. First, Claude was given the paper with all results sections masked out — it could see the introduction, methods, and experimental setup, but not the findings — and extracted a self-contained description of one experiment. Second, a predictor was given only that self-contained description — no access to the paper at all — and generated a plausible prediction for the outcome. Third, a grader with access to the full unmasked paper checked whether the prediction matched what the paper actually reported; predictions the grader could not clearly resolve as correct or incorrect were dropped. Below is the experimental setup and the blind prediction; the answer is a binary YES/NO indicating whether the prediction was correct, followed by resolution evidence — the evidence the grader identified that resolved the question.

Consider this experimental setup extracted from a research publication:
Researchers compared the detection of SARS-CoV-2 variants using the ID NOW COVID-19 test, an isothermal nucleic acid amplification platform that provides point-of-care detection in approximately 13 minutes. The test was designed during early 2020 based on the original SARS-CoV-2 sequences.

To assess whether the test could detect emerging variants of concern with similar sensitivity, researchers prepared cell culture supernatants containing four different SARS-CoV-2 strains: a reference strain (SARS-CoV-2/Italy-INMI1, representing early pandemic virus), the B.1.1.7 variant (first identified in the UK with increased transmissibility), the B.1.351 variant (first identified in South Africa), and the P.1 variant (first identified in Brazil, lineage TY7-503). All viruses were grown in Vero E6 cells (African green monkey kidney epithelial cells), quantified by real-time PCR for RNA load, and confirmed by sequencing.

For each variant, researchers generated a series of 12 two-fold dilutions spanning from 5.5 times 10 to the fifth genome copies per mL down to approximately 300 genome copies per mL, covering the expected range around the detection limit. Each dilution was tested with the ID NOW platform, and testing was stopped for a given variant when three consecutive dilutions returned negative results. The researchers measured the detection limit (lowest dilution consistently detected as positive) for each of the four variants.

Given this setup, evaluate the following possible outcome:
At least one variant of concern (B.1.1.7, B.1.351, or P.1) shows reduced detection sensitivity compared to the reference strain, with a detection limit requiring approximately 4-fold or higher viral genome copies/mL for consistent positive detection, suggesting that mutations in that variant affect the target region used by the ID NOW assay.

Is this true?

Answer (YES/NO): NO